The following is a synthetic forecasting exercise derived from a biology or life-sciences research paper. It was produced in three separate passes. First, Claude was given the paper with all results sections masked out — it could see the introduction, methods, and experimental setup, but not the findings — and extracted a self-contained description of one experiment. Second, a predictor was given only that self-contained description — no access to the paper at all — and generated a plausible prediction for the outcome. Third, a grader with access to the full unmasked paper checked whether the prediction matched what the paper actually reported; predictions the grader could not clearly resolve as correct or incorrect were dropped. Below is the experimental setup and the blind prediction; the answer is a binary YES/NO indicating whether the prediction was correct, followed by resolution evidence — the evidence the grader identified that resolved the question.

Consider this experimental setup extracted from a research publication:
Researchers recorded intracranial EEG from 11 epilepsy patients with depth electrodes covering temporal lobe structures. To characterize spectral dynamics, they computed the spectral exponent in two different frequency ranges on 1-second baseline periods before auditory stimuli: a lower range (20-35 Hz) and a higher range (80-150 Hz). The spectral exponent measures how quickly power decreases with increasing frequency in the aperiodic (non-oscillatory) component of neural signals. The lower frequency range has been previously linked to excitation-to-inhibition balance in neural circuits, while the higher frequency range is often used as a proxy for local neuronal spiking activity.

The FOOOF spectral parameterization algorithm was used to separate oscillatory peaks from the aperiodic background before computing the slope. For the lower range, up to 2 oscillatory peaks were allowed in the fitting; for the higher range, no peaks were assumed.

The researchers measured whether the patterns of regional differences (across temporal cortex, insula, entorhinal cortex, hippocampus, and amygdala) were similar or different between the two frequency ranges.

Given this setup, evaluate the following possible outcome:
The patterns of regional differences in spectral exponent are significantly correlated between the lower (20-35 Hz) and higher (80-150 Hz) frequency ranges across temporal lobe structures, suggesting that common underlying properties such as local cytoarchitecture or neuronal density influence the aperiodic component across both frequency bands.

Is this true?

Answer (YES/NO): NO